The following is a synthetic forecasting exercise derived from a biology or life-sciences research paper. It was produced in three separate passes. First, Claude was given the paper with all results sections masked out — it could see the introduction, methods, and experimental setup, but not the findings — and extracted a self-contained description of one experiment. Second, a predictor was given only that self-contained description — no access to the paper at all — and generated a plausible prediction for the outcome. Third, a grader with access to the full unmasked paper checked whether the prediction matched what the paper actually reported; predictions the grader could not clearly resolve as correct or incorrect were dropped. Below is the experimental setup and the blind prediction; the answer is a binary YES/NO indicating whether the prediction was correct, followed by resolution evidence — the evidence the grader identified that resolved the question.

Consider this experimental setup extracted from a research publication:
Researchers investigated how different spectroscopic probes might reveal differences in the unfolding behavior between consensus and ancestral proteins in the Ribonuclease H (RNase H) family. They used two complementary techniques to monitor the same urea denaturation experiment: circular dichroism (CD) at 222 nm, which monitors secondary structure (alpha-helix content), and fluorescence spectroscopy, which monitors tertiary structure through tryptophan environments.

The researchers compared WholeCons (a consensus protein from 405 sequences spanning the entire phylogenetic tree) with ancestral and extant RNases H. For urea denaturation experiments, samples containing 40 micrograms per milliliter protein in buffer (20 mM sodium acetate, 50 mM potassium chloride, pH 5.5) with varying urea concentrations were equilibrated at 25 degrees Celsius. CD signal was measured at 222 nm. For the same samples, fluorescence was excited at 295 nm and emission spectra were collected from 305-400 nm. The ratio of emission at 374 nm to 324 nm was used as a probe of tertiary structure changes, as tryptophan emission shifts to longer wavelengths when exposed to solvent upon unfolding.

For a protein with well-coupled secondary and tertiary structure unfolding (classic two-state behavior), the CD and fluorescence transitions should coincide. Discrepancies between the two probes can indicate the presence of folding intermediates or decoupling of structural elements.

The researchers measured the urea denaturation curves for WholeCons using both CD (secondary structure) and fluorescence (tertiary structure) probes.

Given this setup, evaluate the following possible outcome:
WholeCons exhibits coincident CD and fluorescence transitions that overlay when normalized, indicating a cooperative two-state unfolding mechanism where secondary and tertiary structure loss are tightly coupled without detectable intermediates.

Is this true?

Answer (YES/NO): NO